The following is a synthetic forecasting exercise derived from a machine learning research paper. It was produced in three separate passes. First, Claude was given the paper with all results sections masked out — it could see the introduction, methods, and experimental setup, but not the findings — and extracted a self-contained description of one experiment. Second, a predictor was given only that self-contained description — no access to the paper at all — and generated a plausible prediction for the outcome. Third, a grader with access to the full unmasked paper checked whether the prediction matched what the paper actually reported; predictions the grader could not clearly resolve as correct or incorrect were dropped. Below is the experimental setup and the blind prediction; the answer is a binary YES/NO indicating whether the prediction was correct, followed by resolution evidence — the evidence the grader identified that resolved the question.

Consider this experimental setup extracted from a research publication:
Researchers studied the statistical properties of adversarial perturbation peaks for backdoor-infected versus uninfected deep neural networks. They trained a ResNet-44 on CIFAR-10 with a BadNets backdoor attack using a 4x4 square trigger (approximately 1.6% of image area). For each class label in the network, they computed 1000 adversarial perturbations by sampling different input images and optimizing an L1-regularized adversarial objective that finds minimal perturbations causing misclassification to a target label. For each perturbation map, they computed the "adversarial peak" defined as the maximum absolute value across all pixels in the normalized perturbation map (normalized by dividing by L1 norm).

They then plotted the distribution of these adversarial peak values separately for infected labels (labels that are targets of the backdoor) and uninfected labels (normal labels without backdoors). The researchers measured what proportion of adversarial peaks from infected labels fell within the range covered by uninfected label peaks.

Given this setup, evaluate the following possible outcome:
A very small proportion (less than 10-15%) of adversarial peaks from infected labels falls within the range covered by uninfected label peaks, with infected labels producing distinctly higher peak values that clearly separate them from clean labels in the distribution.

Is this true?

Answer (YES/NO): NO